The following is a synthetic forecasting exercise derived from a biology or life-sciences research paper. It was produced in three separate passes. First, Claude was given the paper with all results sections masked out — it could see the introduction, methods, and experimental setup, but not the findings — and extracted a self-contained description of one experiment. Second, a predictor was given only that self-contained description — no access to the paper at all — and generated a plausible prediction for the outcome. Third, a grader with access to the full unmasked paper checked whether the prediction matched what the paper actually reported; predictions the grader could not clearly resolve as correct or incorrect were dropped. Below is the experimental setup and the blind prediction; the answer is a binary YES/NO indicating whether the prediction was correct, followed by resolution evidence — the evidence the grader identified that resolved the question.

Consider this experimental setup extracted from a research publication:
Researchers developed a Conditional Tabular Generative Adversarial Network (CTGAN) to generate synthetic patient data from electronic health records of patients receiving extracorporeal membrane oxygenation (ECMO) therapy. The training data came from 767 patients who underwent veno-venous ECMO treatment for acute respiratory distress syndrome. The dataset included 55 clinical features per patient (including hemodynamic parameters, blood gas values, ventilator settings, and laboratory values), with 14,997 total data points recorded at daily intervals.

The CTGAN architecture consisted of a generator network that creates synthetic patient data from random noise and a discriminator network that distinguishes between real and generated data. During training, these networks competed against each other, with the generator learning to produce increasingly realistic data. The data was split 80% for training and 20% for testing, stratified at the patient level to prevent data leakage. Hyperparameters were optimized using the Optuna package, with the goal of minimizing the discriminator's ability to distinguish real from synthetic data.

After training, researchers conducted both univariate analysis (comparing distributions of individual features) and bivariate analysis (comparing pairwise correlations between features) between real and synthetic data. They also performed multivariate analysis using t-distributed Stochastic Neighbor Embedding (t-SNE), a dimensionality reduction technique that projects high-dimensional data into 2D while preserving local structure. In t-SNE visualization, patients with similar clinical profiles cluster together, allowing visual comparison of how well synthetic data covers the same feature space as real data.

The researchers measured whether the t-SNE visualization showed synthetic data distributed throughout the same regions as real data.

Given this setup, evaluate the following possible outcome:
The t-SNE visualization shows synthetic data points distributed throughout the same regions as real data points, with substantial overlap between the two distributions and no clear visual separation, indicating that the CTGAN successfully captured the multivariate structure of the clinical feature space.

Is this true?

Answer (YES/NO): NO